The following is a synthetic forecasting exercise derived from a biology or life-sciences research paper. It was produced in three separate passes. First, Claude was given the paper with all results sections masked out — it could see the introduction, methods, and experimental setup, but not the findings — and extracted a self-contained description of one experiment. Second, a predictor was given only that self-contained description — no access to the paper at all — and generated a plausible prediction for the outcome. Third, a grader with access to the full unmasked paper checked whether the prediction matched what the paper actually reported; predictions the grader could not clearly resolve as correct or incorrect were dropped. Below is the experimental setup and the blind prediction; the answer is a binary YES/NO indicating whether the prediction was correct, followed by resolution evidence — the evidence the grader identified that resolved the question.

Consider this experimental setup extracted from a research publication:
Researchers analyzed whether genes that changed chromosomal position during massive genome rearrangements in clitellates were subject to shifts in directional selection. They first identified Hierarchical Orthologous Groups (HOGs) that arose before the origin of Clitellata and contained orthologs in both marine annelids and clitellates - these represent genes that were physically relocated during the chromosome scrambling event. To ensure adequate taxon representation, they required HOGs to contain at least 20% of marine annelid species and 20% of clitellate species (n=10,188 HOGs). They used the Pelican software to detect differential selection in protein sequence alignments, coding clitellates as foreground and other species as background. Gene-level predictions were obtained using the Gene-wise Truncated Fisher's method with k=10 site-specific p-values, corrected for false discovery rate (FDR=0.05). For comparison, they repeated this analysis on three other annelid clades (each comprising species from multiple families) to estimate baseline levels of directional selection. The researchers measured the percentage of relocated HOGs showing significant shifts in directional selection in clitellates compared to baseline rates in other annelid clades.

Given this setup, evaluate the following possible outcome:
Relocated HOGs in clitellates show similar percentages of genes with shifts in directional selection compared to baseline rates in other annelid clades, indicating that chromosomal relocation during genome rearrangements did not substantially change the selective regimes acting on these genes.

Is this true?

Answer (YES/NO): NO